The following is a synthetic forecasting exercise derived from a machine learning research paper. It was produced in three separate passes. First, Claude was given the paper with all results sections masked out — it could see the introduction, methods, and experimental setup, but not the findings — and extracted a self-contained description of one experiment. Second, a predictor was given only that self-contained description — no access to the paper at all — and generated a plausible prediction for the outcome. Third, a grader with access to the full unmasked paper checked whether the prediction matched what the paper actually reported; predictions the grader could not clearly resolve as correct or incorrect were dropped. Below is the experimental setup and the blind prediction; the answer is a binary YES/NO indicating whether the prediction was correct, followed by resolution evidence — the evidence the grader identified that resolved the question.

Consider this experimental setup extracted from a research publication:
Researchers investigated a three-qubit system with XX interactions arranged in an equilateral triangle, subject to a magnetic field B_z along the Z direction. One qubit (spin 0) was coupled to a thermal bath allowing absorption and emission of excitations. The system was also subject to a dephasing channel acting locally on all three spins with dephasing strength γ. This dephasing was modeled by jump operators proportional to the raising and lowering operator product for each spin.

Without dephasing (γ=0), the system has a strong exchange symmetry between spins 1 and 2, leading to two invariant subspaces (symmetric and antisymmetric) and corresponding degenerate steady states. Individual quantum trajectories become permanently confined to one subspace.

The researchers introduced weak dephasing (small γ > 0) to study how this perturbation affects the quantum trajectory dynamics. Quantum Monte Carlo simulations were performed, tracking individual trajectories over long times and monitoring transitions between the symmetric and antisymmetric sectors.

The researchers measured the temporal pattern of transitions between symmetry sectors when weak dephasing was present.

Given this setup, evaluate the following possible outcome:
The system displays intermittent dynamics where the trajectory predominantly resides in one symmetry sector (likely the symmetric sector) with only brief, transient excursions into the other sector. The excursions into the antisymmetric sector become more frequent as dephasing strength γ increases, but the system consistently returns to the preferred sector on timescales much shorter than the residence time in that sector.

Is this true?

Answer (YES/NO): NO